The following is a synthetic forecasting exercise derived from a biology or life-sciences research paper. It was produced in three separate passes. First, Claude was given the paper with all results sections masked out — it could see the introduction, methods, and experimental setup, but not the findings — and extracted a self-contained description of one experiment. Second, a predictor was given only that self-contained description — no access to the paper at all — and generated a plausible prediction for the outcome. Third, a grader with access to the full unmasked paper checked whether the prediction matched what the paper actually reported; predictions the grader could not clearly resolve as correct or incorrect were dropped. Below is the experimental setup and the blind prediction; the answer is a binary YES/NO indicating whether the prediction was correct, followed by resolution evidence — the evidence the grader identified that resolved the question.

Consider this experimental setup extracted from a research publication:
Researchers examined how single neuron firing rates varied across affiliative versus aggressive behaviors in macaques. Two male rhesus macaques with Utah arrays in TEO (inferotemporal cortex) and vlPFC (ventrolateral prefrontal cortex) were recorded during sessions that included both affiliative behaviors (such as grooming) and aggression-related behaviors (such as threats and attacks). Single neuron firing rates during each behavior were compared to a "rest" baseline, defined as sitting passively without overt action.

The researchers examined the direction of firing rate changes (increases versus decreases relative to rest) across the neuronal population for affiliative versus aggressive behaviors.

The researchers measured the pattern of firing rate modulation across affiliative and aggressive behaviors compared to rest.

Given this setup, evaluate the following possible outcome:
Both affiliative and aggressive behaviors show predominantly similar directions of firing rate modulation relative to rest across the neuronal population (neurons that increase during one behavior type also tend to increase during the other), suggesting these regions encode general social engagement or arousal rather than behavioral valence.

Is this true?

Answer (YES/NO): NO